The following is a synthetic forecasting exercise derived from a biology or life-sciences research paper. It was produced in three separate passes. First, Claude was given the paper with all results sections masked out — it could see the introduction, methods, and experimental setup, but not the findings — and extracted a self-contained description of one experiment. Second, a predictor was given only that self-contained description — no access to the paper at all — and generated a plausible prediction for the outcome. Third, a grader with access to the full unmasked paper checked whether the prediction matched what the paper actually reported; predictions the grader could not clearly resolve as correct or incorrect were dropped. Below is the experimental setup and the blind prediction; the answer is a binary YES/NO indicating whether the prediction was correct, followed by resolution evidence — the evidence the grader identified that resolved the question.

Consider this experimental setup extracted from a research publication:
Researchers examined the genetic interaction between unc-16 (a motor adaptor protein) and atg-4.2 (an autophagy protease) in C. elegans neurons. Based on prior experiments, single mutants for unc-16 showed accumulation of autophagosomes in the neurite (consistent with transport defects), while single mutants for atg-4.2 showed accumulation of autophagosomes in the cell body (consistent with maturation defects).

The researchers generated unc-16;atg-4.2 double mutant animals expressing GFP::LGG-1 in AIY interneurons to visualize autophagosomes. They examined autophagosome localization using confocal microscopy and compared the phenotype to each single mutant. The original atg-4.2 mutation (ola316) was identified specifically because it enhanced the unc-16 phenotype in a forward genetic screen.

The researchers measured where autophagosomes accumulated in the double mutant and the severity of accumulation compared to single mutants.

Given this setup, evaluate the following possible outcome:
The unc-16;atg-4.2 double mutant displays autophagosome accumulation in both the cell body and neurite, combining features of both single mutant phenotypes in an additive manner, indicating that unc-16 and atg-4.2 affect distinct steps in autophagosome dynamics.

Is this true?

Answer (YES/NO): NO